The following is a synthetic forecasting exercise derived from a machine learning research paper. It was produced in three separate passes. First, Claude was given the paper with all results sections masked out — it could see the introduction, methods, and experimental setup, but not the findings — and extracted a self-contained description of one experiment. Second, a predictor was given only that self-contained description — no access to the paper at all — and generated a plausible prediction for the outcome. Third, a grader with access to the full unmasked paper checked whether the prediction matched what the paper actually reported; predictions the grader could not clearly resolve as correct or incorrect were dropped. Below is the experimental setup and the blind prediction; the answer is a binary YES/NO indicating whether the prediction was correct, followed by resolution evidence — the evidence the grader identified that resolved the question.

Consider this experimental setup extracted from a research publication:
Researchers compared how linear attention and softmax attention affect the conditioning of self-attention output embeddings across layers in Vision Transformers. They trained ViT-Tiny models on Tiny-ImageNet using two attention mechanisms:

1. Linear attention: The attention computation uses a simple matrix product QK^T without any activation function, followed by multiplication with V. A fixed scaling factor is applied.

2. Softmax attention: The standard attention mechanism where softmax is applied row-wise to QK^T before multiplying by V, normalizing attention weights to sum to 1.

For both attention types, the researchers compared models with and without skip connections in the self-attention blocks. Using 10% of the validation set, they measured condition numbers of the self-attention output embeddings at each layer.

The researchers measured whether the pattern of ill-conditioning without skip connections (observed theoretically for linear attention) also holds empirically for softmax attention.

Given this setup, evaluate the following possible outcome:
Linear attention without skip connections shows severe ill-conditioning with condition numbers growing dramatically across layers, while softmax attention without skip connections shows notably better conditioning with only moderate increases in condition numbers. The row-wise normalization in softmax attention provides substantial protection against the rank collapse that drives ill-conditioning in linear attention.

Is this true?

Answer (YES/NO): NO